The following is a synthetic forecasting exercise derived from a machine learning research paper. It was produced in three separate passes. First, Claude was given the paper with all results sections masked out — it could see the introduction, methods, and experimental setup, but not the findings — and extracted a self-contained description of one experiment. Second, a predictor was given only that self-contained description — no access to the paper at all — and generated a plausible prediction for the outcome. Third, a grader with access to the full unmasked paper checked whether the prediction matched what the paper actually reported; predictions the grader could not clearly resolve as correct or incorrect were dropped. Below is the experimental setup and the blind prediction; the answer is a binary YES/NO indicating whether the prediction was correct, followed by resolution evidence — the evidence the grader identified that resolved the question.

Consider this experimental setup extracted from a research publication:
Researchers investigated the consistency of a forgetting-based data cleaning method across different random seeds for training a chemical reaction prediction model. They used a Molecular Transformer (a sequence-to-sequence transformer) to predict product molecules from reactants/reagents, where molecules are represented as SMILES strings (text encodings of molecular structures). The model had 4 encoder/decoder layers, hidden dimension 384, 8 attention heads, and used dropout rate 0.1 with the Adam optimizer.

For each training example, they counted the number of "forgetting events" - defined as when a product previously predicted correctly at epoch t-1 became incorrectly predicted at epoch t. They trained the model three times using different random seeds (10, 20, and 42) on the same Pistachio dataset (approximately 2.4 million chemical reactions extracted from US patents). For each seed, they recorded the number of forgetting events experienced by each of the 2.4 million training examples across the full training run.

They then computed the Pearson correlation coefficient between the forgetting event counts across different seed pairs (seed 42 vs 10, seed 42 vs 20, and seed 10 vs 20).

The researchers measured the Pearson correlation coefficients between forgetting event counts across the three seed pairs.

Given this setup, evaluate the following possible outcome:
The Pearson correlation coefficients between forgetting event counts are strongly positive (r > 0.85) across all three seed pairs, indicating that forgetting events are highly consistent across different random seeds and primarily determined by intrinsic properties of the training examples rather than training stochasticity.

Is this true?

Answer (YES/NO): YES